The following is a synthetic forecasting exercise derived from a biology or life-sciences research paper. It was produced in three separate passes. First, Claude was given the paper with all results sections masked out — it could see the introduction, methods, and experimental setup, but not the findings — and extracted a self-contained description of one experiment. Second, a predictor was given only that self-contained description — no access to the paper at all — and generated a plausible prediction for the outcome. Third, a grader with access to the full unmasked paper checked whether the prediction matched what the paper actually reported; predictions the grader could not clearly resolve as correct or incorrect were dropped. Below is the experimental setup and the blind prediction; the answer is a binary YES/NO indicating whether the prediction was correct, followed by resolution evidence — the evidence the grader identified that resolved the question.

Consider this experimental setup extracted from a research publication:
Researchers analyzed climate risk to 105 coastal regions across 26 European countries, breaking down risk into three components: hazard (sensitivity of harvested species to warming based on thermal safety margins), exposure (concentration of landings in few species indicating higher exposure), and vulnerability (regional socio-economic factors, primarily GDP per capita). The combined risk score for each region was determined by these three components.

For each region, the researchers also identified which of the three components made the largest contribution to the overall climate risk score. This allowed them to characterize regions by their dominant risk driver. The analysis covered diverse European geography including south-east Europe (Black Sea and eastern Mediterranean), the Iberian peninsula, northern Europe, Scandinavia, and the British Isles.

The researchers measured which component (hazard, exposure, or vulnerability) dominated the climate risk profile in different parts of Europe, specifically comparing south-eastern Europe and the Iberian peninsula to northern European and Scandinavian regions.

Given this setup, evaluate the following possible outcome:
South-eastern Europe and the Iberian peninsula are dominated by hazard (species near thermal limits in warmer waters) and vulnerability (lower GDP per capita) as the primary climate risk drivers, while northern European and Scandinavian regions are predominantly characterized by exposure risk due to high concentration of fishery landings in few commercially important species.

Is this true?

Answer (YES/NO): NO